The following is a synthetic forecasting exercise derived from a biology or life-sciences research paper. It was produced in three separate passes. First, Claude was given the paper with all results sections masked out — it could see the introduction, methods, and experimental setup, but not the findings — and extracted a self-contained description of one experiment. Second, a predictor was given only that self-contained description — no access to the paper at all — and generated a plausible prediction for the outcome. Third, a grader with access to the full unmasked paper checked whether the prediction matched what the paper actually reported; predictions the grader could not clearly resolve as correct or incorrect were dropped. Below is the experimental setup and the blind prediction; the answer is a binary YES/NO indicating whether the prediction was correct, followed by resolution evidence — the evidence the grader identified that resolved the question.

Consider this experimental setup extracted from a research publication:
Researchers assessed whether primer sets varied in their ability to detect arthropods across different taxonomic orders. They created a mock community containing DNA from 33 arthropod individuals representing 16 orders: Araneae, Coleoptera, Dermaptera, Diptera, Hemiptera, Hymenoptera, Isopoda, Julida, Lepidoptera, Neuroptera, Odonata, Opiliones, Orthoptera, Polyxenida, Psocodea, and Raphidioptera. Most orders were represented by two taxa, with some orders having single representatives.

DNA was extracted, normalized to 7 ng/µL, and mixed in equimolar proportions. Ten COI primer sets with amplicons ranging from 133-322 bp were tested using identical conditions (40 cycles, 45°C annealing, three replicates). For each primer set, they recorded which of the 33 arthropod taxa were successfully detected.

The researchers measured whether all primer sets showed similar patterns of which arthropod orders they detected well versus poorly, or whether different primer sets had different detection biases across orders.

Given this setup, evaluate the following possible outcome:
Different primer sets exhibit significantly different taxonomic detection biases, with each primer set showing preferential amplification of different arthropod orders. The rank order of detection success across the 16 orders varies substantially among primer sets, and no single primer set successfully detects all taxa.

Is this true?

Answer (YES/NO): NO